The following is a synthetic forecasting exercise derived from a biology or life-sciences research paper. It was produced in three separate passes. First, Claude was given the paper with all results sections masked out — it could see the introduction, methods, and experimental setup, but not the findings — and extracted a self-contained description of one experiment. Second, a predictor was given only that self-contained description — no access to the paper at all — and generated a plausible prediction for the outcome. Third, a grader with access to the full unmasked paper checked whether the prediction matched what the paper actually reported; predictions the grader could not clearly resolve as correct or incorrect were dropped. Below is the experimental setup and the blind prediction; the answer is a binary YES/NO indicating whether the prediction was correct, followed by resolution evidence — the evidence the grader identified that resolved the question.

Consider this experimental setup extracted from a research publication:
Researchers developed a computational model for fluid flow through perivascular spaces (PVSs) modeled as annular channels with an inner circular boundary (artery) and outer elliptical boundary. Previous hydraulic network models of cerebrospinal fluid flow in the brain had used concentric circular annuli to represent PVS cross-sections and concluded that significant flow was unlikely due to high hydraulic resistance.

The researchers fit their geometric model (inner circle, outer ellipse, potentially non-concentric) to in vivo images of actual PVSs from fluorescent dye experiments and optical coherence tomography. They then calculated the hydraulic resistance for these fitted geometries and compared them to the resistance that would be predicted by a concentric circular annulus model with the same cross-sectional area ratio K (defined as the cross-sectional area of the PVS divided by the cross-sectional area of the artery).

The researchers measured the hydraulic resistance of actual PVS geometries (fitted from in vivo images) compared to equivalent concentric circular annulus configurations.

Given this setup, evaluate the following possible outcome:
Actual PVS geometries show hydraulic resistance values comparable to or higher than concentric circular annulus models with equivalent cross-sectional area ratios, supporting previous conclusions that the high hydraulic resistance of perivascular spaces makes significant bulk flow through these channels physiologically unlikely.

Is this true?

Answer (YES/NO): NO